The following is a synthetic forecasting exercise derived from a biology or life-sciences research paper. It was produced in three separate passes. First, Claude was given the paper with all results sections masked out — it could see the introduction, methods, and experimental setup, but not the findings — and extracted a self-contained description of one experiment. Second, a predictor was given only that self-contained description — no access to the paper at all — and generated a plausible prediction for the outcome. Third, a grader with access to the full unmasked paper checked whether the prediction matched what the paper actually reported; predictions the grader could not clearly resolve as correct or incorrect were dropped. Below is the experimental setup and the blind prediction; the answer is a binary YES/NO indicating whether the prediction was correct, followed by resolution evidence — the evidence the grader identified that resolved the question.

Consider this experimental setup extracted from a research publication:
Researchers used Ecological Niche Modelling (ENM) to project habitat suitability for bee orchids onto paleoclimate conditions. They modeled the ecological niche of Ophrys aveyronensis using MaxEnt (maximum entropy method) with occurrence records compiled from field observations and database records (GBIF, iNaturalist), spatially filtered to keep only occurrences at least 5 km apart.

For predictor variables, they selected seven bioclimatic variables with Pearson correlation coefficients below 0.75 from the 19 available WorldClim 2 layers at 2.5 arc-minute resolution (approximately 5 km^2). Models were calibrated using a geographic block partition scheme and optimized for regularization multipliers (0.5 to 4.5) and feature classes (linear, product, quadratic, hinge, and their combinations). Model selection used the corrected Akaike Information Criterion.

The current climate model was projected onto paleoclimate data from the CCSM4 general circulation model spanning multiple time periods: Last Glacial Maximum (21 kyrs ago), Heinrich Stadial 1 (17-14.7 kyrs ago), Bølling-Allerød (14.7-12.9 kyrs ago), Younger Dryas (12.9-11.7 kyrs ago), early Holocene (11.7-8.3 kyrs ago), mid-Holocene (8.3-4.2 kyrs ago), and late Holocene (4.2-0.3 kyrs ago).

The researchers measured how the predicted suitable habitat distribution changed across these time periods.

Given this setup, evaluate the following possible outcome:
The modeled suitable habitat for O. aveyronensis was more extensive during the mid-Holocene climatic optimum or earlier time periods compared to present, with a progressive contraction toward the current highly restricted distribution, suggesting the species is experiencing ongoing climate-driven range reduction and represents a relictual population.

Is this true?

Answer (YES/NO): YES